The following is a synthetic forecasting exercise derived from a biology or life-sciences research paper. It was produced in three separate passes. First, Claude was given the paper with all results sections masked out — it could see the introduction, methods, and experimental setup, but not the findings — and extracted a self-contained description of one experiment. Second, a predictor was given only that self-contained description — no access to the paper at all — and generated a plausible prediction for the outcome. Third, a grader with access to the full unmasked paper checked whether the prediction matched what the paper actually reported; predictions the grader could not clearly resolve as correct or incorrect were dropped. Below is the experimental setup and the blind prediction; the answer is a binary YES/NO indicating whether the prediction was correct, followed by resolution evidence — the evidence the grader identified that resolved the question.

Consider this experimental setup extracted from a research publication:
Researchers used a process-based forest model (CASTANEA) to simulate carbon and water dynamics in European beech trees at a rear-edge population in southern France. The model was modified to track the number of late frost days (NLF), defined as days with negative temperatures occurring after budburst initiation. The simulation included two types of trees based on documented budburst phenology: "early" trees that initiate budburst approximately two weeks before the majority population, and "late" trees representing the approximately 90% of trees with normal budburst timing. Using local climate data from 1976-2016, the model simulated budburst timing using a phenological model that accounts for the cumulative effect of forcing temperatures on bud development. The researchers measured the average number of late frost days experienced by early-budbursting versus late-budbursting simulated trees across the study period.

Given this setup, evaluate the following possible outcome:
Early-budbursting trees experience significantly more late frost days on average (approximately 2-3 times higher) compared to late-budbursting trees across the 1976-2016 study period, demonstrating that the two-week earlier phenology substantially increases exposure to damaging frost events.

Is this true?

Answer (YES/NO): NO